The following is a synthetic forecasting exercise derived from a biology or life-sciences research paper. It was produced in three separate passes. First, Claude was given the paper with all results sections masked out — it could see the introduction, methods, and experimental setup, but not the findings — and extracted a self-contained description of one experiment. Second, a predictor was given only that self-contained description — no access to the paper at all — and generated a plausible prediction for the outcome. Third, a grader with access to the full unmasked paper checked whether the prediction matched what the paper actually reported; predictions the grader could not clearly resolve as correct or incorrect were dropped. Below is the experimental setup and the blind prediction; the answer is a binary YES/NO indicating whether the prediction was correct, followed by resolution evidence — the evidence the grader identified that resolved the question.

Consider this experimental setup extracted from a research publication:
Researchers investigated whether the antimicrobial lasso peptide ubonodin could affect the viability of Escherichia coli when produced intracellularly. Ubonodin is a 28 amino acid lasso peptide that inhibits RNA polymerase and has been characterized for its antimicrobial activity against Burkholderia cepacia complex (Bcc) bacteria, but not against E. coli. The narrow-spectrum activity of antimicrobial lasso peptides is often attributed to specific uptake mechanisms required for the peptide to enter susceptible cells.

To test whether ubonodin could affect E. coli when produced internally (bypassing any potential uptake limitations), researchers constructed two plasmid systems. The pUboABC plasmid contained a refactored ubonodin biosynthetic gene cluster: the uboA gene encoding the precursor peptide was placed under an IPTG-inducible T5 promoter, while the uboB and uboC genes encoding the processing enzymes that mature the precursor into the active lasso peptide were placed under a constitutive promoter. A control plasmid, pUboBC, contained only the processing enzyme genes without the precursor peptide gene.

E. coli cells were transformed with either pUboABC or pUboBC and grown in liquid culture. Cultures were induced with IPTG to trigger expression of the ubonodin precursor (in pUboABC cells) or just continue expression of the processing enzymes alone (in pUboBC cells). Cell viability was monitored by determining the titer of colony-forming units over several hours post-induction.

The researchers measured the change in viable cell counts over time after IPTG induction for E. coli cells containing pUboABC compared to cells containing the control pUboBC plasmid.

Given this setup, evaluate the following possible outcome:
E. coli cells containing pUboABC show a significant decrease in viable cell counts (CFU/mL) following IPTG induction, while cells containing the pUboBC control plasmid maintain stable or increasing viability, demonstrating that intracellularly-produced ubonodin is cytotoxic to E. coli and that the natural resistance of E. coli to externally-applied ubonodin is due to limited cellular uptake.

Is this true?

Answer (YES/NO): YES